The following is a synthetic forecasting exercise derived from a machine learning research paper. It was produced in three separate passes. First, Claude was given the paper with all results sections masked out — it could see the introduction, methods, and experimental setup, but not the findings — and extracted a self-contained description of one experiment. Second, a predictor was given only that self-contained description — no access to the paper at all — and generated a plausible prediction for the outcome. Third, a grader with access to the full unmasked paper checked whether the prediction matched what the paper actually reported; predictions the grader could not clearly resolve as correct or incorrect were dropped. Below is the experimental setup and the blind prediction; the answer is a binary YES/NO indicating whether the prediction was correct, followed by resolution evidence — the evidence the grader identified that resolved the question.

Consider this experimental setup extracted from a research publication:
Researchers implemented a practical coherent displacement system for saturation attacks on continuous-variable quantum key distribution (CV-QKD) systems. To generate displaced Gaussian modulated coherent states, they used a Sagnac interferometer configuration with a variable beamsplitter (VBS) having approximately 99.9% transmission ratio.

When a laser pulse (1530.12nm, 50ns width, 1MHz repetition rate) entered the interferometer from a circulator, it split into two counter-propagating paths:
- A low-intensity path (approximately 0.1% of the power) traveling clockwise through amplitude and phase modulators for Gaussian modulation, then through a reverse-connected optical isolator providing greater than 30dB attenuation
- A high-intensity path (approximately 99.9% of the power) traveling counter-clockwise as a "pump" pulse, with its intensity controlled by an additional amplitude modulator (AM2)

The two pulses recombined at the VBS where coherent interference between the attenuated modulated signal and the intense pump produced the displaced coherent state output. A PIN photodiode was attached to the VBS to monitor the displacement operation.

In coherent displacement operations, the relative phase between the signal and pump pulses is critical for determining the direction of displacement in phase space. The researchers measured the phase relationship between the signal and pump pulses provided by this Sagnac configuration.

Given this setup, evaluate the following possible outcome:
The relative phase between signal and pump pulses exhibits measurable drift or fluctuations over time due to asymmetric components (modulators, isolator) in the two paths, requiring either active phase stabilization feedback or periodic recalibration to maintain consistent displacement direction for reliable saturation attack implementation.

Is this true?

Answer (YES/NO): NO